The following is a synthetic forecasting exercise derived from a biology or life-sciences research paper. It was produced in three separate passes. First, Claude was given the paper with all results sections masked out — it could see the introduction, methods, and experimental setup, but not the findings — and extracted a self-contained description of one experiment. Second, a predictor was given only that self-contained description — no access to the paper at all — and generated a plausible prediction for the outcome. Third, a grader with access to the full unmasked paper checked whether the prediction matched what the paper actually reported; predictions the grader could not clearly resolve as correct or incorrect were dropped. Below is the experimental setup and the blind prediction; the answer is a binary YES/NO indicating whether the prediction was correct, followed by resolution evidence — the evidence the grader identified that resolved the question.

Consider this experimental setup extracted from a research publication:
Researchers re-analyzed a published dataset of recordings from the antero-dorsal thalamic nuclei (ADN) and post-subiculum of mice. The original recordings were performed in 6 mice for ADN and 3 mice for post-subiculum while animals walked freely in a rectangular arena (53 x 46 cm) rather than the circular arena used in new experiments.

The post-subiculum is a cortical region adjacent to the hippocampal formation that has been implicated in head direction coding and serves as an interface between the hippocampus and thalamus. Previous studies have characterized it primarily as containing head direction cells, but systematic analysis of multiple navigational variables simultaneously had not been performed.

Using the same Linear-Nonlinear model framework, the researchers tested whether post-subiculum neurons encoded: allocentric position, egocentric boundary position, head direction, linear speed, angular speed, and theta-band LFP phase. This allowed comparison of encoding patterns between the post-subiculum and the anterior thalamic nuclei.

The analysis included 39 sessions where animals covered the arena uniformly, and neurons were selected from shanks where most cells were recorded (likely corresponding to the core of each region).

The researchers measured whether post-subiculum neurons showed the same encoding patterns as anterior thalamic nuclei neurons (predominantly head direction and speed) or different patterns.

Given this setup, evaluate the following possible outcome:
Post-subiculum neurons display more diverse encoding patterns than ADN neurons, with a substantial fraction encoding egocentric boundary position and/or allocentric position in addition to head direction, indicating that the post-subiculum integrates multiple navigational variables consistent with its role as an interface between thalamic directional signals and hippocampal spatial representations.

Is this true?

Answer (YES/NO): NO